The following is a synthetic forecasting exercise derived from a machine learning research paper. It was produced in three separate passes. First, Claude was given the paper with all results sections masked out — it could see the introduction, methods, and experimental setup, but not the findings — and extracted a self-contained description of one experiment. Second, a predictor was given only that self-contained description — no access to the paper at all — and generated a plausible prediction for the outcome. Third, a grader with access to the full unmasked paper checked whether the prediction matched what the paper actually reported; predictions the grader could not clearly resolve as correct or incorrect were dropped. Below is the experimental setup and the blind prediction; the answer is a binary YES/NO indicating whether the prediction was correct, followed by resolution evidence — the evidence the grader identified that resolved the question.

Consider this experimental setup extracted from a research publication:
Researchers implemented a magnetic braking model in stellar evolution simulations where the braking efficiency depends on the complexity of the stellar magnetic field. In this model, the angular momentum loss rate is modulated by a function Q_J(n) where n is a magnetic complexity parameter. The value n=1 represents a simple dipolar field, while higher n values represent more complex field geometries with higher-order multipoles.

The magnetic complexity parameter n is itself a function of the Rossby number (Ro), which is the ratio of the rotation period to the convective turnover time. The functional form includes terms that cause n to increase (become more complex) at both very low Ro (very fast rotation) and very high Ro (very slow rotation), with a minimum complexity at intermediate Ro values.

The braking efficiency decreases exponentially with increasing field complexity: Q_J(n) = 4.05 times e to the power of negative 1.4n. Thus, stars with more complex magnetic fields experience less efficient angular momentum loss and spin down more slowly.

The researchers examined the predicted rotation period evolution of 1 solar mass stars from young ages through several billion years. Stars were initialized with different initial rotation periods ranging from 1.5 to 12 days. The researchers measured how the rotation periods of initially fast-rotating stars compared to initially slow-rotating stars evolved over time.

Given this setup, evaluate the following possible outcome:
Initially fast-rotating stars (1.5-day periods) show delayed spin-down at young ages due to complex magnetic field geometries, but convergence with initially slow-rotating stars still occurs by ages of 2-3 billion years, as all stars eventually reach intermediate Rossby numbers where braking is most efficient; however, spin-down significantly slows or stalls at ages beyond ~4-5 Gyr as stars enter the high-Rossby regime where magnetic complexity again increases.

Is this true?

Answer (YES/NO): NO